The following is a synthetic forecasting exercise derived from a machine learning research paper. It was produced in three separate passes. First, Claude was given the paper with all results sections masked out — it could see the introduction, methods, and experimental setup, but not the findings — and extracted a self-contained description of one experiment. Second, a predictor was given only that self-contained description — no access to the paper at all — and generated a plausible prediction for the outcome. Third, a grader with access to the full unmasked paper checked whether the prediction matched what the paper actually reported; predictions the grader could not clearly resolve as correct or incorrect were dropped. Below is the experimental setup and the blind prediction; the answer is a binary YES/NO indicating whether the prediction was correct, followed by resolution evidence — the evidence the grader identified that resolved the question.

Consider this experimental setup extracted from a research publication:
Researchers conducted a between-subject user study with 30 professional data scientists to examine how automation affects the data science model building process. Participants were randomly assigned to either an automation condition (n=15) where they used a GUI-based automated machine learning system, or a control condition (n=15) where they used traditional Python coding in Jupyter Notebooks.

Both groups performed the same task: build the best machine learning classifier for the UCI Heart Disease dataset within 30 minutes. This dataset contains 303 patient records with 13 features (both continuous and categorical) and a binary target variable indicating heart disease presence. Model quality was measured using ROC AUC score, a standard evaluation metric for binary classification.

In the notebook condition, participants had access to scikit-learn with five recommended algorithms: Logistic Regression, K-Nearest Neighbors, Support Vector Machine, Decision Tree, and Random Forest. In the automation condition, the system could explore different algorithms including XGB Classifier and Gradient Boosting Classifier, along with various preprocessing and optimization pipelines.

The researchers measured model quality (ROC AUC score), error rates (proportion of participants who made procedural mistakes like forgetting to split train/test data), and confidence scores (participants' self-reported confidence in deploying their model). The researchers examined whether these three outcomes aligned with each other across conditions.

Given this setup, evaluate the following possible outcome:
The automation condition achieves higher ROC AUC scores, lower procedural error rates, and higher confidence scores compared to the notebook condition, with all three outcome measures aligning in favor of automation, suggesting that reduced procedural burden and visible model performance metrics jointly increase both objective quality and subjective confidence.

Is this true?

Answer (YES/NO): NO